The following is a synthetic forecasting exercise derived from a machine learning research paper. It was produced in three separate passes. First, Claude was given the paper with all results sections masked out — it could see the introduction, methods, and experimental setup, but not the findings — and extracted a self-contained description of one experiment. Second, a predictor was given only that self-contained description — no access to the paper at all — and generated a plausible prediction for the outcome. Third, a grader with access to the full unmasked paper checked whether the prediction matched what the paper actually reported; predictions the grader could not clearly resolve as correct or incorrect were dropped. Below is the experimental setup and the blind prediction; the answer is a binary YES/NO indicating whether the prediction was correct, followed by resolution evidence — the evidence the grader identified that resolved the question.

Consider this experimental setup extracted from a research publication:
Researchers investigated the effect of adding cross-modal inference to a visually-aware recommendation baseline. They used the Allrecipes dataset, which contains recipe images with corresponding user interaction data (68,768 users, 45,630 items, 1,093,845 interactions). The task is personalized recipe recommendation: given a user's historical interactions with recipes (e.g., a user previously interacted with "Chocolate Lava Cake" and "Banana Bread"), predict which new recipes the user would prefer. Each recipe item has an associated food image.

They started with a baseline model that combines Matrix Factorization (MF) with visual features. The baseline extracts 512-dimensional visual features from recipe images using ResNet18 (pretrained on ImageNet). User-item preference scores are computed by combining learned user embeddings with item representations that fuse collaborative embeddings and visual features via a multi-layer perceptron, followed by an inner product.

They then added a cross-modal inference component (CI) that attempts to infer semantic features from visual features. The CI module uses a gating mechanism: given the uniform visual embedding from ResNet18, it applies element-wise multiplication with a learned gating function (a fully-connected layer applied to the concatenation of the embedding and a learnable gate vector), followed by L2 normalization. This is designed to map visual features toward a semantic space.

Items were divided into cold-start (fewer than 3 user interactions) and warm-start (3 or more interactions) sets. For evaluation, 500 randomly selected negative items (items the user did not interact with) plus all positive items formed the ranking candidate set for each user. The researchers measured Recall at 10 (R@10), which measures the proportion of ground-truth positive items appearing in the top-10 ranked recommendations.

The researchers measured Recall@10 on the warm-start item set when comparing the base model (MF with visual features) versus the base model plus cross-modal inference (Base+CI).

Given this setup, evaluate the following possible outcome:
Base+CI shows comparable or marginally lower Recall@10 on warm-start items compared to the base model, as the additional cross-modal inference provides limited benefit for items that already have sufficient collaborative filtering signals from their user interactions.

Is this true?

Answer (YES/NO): YES